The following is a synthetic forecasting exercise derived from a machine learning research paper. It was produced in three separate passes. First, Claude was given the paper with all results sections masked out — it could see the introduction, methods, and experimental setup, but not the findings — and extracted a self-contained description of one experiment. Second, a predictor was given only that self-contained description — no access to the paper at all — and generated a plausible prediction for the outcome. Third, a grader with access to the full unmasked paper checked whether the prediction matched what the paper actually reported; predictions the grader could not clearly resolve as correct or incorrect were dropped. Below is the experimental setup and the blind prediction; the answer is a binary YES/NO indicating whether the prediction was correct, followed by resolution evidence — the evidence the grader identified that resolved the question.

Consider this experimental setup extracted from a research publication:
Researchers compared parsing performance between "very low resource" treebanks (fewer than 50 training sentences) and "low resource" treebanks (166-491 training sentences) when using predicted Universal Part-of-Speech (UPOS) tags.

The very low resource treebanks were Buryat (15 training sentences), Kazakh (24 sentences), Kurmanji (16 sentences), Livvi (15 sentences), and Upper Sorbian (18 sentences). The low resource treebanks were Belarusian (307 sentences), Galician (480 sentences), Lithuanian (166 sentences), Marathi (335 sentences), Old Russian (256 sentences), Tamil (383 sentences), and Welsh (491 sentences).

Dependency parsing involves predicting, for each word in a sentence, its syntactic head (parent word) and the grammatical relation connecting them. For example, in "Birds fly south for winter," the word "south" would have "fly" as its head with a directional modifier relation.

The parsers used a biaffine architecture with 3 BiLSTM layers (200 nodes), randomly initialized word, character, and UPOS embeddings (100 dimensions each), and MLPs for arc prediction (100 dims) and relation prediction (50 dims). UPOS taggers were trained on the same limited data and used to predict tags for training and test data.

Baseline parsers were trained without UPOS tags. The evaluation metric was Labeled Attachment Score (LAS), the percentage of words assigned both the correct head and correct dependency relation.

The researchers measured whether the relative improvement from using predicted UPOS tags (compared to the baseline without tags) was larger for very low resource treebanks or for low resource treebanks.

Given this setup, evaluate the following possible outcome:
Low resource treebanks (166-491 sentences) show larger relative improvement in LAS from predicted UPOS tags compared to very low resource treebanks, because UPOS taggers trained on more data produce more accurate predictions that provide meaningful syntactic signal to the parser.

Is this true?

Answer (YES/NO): NO